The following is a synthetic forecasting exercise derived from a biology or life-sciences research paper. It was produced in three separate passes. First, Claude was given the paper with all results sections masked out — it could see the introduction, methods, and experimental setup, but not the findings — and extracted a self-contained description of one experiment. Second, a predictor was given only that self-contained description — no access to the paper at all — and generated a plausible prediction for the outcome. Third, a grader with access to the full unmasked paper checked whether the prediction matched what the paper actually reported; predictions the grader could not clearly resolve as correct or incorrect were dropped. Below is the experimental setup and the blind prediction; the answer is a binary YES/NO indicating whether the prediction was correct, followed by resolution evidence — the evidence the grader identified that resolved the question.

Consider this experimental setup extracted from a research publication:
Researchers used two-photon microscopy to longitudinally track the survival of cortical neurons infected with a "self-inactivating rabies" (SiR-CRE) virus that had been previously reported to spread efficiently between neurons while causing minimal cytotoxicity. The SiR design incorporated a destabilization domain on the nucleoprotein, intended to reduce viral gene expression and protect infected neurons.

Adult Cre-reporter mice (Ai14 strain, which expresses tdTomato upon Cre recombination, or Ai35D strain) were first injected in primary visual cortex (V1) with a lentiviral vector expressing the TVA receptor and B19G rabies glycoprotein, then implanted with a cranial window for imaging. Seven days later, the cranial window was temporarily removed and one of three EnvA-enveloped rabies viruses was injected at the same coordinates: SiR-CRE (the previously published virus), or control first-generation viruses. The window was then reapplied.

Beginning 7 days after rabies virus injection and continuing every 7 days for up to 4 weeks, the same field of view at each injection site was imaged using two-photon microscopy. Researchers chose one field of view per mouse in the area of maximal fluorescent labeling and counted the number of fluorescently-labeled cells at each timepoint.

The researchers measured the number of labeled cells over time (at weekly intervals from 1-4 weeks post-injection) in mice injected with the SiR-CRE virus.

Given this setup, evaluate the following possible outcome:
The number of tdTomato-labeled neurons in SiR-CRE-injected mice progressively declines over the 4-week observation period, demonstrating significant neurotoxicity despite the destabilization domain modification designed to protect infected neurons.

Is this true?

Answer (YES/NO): YES